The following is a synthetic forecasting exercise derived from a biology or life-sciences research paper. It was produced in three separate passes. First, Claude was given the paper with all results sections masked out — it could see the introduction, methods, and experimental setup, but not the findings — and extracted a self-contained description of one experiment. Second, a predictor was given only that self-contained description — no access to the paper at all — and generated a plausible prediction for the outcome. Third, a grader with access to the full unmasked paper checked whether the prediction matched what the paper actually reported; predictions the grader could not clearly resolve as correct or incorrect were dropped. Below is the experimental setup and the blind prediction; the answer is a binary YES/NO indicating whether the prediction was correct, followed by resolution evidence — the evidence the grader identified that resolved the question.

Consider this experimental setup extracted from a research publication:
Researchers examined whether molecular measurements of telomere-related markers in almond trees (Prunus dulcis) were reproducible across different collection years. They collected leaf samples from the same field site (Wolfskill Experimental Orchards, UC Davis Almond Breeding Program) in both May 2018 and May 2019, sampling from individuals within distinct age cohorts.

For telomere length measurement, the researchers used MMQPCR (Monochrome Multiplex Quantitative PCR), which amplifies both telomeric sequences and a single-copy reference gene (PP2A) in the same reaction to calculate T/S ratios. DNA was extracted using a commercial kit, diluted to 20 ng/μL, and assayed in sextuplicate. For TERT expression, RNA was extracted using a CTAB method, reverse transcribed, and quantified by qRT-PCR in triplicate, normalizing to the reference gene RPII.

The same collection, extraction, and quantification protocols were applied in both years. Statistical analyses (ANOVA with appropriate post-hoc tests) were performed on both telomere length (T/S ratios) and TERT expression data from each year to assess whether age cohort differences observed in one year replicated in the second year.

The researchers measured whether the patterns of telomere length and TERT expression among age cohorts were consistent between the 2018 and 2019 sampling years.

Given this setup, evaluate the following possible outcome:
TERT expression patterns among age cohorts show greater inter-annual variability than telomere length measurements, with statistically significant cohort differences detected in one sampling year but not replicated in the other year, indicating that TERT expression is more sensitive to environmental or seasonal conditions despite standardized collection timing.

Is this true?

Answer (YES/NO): NO